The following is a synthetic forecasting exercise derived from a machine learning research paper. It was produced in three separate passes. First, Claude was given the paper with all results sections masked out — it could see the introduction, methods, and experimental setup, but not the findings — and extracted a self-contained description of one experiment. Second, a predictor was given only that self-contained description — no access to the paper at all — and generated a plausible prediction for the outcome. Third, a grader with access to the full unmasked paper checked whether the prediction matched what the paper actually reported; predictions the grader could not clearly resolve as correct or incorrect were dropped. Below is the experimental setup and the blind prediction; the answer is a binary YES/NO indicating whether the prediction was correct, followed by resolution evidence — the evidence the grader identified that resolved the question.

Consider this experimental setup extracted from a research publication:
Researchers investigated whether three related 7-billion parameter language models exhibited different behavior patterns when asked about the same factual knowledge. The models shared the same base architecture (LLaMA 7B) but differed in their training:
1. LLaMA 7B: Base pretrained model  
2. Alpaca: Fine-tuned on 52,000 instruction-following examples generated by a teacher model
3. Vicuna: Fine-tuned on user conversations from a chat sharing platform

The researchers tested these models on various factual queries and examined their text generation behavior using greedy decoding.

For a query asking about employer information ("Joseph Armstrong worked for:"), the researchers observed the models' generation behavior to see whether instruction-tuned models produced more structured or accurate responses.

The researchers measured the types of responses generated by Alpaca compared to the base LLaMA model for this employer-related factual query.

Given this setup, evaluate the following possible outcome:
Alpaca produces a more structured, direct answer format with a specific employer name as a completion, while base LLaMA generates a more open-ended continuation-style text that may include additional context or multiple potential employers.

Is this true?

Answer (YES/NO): NO